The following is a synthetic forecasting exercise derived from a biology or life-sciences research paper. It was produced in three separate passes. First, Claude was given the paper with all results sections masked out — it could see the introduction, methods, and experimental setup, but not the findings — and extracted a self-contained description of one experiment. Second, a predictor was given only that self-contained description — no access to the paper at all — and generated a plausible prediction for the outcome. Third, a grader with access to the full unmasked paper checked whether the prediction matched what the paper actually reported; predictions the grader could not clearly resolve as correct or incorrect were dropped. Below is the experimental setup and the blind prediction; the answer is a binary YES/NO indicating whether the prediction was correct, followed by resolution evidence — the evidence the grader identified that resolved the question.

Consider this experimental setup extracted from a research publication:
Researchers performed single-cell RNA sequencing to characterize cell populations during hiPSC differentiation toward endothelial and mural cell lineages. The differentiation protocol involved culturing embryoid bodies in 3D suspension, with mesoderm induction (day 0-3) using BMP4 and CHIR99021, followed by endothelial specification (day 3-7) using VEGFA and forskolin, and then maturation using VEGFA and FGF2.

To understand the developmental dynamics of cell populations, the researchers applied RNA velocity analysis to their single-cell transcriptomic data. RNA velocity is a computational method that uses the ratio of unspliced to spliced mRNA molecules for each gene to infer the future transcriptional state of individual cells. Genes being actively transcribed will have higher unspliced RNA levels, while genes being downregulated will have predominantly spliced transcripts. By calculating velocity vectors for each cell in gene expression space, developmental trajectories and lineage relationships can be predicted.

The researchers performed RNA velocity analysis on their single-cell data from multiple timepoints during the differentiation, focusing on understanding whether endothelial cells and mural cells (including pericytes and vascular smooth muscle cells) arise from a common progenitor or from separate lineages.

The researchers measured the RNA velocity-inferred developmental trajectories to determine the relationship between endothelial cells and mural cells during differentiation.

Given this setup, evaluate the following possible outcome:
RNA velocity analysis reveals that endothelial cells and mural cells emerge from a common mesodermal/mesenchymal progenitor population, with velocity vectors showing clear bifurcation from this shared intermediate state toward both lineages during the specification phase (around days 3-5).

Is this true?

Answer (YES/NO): YES